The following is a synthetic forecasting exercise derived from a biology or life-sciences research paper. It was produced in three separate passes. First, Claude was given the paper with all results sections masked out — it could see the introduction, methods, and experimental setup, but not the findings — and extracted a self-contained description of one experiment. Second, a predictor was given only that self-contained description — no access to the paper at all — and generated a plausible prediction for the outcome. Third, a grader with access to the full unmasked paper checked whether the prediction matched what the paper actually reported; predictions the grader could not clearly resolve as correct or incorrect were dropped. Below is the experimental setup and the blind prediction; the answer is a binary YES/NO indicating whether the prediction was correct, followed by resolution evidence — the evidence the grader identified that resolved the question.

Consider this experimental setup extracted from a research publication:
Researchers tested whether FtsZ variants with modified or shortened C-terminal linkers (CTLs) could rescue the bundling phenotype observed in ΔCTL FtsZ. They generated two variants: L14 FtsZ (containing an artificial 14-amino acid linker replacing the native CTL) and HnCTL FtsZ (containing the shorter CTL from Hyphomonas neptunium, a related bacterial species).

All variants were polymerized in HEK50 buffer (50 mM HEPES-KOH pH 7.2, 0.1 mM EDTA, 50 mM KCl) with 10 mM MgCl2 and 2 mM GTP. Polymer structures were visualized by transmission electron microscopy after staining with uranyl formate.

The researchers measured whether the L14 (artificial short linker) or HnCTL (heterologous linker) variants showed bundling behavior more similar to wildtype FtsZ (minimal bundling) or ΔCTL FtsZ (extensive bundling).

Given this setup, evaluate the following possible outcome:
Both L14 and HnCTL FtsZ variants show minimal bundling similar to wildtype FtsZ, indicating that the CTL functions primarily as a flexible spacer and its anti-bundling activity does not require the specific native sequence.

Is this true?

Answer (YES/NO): NO